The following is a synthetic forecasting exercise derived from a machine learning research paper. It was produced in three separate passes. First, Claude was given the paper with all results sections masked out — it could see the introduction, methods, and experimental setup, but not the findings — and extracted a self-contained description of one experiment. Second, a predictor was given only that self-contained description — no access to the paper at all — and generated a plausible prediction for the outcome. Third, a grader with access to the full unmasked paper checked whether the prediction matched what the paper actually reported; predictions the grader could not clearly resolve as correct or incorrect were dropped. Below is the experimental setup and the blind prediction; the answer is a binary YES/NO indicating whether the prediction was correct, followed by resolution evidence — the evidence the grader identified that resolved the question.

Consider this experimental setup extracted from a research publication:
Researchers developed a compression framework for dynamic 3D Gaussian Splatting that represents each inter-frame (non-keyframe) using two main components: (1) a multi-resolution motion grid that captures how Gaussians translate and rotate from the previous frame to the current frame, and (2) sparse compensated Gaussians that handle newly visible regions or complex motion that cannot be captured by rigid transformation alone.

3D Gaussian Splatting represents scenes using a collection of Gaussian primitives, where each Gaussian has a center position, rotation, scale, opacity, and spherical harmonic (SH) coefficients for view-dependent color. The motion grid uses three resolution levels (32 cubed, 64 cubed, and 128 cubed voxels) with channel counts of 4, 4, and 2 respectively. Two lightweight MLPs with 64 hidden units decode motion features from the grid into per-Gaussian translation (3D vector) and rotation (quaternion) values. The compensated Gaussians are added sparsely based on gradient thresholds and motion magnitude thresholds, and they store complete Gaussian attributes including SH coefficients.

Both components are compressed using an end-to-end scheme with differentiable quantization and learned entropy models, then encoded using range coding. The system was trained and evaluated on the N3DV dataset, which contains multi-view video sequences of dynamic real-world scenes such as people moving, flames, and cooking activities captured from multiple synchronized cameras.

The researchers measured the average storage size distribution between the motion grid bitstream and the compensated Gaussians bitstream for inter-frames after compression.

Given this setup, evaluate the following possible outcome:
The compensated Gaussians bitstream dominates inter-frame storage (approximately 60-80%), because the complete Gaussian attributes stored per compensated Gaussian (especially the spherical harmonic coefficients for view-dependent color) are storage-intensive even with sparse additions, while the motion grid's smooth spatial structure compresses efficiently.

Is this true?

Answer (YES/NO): NO